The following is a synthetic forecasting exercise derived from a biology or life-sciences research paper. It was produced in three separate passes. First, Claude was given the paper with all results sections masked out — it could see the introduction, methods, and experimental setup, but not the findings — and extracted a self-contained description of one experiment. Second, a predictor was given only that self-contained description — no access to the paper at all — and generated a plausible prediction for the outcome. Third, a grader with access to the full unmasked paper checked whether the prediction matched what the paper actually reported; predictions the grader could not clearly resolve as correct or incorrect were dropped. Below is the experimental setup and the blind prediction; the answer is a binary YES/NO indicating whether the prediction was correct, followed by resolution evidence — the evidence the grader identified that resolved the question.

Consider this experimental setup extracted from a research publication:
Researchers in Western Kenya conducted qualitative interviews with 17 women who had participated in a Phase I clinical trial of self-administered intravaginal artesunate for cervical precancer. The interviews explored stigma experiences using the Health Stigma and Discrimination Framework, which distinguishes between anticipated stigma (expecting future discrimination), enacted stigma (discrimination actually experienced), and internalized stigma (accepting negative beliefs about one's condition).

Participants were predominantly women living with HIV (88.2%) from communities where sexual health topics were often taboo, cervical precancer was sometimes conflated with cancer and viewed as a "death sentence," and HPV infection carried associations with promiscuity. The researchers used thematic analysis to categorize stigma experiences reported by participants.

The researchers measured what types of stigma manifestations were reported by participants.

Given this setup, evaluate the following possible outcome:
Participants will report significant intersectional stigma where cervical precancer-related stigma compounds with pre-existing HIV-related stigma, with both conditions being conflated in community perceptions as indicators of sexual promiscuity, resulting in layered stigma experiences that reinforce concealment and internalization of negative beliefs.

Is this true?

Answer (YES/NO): NO